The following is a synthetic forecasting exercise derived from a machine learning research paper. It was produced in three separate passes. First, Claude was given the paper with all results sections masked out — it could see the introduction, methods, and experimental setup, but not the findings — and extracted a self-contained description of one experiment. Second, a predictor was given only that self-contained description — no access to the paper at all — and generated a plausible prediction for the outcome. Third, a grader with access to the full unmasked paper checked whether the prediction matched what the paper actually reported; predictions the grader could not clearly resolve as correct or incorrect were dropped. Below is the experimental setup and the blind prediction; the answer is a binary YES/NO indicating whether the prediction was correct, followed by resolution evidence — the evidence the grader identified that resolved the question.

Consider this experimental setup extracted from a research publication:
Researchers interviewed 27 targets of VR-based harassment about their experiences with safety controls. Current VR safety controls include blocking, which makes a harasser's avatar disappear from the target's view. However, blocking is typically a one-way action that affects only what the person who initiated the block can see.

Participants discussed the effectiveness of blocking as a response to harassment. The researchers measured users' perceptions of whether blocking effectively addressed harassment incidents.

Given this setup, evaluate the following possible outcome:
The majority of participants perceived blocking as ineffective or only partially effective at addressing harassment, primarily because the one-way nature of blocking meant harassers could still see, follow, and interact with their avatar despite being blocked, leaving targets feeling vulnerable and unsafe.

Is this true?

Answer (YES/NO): NO